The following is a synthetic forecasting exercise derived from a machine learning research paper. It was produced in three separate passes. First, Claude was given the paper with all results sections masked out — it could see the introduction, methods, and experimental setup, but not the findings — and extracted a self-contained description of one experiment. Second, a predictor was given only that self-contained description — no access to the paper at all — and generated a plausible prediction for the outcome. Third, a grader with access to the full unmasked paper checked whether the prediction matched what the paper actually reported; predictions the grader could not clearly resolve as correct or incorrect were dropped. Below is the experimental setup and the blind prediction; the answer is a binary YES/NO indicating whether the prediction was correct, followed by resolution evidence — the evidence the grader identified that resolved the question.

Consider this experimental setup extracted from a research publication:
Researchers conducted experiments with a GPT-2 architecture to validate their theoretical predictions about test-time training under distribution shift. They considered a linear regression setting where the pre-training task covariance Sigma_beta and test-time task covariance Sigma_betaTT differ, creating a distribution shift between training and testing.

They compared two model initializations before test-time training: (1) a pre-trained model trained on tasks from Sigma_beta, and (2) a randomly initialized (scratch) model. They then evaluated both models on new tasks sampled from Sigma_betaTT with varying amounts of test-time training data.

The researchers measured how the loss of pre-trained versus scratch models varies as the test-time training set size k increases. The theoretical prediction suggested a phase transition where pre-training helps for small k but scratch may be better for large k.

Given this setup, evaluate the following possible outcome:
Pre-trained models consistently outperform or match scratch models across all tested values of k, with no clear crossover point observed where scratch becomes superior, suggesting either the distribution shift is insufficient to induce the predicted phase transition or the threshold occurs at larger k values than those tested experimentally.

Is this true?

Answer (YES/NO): NO